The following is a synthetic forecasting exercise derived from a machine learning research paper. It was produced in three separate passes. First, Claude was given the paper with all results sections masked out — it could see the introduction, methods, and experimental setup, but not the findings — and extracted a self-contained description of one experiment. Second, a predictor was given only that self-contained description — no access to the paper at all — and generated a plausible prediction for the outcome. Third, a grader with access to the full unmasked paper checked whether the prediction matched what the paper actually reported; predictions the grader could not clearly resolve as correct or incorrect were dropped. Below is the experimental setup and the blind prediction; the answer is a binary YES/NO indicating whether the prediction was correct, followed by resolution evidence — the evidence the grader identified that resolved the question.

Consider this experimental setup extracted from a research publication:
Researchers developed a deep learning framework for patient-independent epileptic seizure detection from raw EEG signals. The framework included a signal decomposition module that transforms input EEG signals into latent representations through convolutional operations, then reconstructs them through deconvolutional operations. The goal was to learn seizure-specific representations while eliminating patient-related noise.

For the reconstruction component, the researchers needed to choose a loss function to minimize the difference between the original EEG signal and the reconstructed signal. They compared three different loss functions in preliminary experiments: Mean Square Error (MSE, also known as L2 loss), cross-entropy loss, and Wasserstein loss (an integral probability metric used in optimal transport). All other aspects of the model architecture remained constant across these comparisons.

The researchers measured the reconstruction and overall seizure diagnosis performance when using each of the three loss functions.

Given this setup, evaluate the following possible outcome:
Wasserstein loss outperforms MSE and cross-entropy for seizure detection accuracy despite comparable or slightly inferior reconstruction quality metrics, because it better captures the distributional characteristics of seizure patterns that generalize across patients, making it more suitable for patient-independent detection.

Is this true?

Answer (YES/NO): NO